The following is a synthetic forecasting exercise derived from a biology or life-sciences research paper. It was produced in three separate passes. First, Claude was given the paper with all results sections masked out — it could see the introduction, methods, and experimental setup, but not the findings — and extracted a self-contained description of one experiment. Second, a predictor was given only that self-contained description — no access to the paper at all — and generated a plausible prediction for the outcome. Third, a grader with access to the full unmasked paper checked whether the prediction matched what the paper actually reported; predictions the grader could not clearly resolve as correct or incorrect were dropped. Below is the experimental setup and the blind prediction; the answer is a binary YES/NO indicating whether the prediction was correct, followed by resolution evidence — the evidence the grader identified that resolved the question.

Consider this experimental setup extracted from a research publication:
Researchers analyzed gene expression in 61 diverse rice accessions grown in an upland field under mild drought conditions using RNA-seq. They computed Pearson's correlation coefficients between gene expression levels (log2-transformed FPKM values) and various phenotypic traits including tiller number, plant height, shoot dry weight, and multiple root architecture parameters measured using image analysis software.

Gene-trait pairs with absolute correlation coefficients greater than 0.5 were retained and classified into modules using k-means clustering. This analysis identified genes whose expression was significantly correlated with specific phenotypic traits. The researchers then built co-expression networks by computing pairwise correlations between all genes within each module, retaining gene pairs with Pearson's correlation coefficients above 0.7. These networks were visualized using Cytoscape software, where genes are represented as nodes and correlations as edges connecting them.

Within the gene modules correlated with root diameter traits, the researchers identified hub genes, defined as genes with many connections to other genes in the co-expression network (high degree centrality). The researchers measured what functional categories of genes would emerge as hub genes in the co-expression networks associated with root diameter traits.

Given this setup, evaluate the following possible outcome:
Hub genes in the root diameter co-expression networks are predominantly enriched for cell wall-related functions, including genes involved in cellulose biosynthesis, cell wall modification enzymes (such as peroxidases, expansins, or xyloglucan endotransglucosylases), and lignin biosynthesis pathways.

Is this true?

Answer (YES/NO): NO